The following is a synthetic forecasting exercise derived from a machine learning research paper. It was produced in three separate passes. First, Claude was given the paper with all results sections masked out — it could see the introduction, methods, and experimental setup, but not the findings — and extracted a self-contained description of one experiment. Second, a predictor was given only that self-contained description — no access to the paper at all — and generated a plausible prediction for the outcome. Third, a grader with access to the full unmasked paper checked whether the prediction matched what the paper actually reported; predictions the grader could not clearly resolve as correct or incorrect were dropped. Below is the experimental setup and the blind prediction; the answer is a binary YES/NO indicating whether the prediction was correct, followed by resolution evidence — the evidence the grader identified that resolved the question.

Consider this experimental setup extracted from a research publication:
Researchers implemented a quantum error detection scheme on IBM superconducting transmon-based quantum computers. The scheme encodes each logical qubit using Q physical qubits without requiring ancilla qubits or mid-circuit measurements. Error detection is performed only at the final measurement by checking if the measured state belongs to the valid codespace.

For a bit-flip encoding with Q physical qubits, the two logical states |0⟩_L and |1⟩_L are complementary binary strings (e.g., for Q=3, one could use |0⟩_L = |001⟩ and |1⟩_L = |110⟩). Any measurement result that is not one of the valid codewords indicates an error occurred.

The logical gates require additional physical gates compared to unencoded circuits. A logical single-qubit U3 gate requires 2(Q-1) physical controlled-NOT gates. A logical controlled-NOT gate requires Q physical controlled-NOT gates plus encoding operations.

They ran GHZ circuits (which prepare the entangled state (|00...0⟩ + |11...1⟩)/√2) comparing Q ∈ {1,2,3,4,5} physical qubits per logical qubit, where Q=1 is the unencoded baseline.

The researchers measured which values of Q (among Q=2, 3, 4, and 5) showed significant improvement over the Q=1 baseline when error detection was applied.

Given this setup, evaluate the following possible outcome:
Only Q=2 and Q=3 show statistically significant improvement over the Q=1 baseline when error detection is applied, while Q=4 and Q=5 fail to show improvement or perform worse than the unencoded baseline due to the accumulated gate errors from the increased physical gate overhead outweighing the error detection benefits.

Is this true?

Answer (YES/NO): NO